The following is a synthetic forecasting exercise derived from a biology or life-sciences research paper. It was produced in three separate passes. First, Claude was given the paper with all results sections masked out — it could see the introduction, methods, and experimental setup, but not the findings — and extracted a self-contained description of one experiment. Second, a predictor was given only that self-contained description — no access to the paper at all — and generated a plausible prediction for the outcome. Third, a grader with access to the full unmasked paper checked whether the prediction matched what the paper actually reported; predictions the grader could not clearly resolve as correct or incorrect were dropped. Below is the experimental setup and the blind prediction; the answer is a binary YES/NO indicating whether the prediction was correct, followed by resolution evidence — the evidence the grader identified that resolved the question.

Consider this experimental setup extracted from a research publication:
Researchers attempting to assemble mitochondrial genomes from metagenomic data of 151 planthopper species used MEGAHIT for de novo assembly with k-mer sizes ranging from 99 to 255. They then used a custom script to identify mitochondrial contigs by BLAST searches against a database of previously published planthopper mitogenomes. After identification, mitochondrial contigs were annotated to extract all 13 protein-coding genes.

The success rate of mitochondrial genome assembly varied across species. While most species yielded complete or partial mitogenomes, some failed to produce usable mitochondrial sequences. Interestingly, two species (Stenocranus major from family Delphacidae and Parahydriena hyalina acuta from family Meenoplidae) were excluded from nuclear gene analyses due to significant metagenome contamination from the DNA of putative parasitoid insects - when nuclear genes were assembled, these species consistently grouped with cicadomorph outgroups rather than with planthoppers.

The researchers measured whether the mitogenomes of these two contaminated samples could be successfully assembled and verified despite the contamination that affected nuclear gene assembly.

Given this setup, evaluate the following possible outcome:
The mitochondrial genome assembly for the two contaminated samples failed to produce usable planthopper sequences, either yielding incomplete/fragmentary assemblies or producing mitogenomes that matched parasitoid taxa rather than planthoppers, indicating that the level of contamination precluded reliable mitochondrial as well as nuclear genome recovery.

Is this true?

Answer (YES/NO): NO